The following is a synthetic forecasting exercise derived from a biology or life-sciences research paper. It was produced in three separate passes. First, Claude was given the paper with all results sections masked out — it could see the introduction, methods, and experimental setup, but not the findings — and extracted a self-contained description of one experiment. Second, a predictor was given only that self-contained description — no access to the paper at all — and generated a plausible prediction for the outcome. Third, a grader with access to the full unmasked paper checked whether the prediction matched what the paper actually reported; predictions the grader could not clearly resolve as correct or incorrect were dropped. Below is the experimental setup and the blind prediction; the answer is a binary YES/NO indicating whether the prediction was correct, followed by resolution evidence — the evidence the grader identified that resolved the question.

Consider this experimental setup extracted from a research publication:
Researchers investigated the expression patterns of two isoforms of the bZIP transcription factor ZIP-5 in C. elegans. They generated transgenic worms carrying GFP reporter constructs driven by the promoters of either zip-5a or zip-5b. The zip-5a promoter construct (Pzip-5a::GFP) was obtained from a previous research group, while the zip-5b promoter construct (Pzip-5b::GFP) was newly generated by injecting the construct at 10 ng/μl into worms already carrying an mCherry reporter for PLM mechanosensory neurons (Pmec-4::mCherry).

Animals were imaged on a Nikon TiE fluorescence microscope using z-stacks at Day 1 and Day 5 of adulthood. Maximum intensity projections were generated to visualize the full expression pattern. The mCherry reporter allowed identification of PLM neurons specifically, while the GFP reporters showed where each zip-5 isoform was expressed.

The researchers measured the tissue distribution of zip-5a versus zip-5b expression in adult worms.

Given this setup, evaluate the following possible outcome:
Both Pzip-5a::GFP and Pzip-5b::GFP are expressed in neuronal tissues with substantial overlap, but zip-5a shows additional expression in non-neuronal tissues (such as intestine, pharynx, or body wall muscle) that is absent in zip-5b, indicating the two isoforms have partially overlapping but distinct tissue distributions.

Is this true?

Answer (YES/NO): NO